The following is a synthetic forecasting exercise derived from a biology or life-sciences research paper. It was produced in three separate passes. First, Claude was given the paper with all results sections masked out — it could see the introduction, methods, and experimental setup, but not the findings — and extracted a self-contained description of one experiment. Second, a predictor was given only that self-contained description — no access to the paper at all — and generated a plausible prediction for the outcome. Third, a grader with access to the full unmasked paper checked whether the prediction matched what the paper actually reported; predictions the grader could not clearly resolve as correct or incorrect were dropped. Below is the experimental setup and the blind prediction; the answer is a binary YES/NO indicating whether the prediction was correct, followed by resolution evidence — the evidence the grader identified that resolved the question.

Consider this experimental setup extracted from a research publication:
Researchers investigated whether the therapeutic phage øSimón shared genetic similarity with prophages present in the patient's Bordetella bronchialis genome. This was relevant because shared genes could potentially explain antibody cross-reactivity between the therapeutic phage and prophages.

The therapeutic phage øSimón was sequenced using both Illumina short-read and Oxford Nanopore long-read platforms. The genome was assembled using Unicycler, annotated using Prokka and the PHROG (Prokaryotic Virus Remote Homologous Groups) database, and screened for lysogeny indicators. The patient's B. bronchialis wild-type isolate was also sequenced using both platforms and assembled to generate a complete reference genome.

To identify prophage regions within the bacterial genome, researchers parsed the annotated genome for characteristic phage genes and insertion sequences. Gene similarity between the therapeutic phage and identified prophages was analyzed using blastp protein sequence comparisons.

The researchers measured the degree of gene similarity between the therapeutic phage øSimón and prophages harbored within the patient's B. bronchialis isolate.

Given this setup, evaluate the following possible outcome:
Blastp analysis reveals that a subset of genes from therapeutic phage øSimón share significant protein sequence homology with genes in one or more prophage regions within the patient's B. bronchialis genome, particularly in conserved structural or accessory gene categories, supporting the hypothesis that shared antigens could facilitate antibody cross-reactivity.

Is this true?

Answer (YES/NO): NO